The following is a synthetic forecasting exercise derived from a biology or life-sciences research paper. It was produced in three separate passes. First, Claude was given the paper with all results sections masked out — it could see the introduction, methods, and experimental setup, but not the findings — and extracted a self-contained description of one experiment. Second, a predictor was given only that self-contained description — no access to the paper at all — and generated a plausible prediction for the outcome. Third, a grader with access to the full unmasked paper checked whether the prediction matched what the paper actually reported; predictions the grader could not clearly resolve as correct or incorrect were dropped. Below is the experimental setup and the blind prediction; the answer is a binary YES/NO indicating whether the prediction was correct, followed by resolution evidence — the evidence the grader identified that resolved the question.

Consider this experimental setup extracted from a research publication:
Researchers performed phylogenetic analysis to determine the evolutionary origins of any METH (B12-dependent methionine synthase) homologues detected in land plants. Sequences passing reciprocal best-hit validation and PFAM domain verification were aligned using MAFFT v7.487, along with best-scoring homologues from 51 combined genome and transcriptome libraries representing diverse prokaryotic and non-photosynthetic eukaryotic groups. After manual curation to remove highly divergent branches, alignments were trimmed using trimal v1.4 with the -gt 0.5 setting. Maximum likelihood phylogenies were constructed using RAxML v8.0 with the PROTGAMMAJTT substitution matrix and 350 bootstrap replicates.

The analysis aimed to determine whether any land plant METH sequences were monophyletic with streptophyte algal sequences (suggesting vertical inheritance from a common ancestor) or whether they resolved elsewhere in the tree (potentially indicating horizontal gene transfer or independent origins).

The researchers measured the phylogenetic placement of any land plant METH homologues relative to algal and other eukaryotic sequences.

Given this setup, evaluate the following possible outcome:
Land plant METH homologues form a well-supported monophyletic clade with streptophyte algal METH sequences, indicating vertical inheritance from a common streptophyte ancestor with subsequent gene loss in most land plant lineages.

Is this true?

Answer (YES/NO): YES